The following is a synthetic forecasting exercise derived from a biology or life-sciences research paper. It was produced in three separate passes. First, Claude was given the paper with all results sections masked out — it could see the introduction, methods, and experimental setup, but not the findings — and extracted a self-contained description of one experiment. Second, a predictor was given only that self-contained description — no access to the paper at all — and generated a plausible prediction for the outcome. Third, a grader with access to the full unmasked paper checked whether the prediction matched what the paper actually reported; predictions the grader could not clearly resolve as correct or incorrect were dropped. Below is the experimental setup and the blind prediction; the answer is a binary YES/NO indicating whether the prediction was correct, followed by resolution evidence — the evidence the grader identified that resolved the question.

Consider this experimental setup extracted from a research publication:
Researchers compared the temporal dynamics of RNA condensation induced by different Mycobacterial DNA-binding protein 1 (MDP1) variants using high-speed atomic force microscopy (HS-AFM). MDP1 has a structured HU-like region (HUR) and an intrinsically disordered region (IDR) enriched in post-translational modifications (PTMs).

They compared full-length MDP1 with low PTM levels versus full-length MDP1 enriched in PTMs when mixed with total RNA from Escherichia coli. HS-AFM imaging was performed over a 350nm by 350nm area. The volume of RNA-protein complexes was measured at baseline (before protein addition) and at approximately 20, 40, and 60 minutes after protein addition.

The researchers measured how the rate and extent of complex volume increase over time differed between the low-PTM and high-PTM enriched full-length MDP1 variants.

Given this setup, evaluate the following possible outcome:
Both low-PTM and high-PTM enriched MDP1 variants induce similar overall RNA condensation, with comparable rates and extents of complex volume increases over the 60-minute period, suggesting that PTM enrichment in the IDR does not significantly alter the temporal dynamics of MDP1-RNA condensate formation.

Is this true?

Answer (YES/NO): NO